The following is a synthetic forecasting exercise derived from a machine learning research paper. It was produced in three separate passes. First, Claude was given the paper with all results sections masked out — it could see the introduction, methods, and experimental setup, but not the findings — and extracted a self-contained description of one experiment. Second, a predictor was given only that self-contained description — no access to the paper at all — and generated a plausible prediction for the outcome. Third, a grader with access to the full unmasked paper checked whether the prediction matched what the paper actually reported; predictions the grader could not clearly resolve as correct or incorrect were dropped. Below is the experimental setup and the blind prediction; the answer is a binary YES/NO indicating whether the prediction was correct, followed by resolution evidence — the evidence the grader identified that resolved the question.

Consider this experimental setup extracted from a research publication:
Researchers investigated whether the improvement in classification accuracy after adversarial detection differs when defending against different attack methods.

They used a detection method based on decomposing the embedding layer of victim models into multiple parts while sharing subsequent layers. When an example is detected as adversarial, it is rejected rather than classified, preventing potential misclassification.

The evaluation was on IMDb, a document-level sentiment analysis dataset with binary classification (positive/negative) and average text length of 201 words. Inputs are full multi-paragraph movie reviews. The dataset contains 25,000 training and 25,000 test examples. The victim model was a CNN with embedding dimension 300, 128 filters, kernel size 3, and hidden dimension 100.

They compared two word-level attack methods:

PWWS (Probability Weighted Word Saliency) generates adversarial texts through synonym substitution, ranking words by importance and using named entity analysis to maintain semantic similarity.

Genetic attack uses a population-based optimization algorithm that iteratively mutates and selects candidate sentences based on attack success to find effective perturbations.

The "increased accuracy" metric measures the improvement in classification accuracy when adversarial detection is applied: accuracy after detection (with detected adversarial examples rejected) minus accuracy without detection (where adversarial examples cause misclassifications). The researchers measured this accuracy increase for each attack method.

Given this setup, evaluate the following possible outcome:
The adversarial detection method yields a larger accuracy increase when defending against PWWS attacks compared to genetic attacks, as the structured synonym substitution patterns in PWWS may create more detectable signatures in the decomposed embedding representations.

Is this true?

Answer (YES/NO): YES